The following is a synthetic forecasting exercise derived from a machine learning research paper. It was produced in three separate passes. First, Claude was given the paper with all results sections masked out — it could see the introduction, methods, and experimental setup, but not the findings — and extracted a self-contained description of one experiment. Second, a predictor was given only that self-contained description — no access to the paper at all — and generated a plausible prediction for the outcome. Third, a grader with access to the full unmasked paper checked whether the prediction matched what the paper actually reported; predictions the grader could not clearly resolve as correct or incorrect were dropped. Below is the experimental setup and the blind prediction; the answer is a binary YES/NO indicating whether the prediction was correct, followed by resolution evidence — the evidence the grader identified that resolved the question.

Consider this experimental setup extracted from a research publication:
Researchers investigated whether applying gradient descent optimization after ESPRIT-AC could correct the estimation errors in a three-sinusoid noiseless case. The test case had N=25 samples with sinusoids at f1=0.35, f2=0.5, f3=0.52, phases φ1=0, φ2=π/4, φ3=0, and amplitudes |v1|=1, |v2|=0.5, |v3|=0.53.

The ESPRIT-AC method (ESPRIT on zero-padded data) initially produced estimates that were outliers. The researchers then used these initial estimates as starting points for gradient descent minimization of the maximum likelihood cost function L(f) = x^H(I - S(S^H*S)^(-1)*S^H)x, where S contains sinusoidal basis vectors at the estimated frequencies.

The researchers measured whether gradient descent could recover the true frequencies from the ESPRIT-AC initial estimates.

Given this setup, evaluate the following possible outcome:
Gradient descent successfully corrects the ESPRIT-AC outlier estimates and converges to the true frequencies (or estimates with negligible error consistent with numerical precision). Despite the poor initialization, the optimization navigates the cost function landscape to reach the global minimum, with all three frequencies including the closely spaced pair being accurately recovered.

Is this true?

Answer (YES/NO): NO